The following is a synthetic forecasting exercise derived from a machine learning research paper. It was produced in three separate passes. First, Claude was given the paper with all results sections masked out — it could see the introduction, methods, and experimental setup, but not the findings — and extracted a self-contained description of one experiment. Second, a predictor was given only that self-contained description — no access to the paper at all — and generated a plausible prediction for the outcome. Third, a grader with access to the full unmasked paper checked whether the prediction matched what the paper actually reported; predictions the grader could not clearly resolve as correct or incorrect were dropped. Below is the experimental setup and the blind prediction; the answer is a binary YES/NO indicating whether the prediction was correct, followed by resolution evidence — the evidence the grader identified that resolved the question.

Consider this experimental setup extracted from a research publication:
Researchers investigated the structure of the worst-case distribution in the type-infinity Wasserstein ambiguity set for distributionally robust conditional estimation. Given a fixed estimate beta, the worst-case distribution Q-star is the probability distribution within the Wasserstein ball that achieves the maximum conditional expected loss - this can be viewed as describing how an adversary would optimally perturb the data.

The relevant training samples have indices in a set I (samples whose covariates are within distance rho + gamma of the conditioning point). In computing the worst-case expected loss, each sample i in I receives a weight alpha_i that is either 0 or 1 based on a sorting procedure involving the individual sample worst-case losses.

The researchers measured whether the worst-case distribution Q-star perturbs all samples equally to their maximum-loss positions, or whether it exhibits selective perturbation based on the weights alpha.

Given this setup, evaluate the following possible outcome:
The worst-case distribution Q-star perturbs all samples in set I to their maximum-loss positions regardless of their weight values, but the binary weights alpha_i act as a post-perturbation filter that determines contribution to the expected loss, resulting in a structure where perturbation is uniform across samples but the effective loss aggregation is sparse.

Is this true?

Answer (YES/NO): NO